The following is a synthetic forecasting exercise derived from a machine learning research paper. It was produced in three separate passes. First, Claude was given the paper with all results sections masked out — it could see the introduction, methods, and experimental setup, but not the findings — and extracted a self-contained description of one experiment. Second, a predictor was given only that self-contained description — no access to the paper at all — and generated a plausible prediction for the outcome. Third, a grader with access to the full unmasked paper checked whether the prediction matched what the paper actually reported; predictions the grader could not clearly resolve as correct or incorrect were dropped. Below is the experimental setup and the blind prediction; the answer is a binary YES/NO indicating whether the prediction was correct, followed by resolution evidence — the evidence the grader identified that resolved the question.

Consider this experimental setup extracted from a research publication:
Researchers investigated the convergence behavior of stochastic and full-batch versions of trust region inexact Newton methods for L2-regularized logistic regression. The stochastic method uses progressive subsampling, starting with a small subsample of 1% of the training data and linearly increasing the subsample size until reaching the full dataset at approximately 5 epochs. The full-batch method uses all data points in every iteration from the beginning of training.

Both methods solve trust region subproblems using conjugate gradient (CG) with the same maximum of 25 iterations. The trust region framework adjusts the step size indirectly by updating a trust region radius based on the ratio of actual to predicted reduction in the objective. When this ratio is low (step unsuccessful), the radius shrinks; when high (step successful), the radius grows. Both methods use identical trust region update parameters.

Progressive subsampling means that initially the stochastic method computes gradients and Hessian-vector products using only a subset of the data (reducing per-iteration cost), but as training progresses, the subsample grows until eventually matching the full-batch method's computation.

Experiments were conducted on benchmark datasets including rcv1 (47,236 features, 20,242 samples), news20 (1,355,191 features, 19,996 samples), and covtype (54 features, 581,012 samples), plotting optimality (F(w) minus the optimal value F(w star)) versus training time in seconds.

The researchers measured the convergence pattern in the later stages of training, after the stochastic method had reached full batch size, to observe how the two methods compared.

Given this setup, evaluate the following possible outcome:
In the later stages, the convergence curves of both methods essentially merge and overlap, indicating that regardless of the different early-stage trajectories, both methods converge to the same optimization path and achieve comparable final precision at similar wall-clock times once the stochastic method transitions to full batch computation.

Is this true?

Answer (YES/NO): NO